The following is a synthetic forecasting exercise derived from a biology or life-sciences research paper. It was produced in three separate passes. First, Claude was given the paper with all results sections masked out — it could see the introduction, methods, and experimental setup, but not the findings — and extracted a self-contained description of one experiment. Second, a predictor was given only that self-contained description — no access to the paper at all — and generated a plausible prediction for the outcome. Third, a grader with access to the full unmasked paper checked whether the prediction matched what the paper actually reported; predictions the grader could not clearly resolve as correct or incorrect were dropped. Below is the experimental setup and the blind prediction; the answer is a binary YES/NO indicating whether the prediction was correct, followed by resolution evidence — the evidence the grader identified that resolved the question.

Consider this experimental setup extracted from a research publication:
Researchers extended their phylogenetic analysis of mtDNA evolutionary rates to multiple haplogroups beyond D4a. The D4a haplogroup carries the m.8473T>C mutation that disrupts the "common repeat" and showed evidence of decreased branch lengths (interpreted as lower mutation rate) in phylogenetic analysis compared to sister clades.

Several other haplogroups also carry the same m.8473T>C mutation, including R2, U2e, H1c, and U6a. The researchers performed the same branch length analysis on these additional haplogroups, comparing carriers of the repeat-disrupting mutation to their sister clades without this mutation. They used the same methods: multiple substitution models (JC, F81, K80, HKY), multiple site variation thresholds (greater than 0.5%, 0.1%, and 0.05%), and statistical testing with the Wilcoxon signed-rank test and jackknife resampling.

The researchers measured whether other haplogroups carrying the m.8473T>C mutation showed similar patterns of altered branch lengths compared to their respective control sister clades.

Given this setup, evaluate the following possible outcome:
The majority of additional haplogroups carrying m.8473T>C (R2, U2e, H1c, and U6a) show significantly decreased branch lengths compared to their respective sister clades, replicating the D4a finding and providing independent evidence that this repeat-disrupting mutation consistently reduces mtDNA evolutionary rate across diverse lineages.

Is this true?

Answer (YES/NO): NO